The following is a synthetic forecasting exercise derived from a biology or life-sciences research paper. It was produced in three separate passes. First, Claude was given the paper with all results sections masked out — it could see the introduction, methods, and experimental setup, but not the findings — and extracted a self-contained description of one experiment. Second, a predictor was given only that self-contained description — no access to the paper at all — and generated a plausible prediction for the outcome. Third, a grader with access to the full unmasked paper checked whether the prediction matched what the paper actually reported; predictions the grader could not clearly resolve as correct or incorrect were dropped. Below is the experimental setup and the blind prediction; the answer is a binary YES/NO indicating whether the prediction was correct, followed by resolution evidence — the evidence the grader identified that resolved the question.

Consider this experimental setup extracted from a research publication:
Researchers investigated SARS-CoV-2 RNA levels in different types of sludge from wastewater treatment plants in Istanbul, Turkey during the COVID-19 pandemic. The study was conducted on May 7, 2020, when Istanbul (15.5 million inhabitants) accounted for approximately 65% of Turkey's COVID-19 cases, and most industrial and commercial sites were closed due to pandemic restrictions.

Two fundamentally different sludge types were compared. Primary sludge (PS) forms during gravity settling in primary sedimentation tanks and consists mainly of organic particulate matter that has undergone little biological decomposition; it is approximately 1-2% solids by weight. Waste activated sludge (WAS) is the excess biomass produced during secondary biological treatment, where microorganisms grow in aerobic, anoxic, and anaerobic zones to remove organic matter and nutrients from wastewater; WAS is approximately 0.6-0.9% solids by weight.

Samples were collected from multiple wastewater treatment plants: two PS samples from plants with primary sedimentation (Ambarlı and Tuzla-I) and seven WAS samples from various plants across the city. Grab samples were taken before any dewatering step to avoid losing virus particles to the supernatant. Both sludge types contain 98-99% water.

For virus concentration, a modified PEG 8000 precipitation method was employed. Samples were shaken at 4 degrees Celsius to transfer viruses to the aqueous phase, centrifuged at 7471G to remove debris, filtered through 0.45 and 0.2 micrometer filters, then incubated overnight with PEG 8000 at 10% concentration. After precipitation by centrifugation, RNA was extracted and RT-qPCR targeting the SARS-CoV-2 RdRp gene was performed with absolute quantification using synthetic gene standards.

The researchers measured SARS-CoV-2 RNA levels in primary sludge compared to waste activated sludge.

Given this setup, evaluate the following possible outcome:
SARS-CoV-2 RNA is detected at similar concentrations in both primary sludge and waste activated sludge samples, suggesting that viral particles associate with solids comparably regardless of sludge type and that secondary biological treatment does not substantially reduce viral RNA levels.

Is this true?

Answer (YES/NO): YES